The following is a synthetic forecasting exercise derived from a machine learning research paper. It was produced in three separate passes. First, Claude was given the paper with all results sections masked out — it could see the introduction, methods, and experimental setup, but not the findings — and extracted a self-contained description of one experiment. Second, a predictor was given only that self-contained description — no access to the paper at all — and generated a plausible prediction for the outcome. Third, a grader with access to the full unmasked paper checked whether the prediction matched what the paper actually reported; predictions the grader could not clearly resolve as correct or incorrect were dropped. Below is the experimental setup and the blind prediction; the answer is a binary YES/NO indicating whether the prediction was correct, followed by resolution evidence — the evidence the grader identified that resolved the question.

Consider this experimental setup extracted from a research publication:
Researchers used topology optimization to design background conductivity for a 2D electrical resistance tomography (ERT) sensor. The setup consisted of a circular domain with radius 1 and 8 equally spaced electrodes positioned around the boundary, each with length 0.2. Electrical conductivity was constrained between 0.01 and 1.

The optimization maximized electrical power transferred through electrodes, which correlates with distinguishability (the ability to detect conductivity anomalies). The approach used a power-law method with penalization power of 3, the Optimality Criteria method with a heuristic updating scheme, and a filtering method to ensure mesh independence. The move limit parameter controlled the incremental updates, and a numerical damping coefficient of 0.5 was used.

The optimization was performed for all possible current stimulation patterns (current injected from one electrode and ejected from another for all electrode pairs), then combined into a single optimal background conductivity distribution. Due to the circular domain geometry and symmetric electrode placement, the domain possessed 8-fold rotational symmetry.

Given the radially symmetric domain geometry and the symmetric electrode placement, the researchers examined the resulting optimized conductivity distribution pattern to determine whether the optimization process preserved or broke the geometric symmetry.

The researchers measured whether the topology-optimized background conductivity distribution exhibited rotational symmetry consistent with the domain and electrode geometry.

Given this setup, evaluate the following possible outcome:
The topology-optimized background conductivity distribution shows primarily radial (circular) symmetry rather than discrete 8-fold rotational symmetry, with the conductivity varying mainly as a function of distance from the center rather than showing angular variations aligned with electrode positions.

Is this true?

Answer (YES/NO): NO